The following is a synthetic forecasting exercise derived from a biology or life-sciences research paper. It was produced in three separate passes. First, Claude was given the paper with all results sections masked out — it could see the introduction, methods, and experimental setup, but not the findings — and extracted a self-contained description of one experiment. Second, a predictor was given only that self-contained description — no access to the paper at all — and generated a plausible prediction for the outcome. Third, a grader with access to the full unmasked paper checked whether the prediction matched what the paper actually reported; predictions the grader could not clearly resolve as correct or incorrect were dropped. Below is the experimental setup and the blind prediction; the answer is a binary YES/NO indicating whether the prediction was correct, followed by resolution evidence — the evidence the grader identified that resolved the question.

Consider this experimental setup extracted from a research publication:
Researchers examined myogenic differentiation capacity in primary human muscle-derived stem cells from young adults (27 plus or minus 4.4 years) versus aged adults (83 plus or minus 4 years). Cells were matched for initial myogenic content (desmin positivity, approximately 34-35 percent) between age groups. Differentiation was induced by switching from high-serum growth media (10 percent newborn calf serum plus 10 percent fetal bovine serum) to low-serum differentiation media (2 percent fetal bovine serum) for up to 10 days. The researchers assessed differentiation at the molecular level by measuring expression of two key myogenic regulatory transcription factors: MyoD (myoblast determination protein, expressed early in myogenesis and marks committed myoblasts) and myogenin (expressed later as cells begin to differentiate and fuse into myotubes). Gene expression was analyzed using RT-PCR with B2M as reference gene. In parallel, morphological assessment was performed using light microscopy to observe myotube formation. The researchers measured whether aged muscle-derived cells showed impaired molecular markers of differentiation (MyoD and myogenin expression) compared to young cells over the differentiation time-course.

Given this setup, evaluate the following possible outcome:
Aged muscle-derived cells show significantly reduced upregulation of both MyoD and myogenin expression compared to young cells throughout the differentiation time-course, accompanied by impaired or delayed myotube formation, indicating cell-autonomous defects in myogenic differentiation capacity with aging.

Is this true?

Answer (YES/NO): YES